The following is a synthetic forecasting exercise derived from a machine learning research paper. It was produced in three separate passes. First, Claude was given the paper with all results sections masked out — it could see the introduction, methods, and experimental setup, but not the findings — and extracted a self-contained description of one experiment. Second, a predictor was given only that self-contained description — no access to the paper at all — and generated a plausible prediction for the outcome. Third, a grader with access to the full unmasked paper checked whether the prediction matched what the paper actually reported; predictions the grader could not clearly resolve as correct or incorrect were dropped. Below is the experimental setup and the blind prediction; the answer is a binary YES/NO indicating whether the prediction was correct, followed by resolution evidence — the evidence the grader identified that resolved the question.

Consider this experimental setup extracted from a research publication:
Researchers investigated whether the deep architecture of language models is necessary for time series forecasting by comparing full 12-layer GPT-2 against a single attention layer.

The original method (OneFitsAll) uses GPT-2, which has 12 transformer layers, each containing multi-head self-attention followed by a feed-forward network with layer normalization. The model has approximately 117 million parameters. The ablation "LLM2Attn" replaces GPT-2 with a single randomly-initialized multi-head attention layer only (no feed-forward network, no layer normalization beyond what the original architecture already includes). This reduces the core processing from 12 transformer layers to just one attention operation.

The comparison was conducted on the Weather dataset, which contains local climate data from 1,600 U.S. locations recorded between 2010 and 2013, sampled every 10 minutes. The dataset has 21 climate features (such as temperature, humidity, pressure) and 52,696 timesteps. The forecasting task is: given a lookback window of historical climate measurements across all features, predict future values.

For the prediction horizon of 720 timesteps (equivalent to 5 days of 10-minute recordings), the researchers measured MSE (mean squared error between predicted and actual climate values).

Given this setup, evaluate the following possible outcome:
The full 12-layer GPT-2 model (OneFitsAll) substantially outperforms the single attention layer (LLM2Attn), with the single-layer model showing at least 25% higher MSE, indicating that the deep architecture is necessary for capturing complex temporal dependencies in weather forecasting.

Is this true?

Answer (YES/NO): NO